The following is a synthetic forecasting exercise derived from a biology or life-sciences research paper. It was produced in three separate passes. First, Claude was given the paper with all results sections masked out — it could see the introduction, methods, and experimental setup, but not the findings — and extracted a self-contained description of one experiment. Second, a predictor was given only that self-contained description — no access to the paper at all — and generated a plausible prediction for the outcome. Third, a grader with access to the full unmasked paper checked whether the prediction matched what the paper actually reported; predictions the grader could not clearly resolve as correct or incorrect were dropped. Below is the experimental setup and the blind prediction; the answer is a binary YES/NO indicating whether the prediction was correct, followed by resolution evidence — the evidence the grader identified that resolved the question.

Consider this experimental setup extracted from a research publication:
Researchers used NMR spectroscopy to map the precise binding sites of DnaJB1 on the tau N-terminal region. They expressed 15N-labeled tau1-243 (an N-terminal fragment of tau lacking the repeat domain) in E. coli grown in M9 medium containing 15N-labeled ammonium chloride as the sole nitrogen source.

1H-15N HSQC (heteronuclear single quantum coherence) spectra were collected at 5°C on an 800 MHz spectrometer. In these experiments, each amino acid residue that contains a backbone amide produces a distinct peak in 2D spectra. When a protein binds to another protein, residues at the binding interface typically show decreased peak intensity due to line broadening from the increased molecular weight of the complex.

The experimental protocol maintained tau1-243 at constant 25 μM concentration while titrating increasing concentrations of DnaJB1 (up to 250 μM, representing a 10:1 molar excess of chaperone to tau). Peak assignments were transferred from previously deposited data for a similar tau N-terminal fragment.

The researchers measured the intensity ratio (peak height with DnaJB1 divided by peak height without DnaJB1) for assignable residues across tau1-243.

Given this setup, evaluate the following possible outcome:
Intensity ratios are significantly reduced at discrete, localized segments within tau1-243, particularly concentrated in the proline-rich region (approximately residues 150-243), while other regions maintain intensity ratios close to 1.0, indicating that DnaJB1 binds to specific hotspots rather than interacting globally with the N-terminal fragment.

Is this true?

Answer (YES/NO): NO